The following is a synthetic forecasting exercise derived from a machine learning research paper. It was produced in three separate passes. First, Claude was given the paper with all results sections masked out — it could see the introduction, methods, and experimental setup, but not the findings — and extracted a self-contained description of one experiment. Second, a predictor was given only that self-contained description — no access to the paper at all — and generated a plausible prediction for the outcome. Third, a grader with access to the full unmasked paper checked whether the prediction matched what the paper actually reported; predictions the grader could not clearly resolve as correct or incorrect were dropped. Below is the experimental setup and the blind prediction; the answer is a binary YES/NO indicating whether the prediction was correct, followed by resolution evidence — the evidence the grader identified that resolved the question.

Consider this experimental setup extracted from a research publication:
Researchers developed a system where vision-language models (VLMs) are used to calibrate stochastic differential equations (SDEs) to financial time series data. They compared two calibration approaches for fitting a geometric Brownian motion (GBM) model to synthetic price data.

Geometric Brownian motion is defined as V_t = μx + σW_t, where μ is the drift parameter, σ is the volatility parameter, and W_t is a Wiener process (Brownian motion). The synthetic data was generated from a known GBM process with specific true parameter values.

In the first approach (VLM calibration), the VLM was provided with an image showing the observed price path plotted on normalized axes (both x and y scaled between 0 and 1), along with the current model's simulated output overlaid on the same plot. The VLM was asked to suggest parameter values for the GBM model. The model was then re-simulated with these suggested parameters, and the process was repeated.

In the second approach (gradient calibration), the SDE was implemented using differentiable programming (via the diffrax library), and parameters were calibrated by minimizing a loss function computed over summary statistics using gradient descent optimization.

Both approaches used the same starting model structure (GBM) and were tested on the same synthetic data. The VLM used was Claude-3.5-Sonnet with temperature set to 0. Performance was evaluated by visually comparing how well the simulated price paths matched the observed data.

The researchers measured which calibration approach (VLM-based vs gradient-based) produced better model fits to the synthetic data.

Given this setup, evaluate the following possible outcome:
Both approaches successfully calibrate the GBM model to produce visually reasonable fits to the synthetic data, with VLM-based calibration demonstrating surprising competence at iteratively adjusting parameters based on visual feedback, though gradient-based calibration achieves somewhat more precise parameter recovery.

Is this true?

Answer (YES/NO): YES